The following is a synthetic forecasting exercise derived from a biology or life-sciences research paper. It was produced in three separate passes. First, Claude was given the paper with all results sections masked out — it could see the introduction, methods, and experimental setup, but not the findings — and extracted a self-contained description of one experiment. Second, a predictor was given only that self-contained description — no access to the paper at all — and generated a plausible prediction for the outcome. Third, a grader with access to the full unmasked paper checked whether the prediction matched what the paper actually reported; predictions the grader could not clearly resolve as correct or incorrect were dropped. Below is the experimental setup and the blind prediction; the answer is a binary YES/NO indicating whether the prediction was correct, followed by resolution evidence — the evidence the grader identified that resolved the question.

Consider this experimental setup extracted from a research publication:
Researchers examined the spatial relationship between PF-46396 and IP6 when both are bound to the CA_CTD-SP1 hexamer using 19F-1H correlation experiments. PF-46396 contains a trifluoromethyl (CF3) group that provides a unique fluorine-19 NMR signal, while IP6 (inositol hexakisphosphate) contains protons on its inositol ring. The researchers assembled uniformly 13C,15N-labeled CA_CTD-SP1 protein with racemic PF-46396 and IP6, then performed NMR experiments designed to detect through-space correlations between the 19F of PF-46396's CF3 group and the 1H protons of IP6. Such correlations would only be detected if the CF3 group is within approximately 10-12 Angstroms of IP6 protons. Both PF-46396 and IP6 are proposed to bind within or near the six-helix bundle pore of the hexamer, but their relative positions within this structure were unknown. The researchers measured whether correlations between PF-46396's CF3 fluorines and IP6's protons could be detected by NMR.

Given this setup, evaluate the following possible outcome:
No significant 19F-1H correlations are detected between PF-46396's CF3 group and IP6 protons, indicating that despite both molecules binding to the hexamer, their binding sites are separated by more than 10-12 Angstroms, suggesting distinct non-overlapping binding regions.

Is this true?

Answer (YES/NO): NO